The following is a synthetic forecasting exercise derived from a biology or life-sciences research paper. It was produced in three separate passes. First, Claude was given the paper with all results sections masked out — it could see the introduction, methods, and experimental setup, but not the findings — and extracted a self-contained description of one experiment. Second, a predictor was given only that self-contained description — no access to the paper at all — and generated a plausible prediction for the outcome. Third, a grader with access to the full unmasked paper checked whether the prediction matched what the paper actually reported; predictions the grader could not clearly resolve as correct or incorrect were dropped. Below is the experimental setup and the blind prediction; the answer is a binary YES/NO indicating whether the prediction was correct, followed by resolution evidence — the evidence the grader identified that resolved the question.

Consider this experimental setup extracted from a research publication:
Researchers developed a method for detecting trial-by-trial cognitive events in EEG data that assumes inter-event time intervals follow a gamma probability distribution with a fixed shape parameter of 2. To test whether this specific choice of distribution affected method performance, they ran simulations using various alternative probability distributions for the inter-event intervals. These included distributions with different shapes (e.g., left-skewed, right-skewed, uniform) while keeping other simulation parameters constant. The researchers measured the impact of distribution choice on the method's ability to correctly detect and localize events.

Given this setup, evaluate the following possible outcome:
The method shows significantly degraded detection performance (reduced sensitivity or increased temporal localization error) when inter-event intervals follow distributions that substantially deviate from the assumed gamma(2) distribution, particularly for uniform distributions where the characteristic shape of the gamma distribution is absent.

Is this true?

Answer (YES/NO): NO